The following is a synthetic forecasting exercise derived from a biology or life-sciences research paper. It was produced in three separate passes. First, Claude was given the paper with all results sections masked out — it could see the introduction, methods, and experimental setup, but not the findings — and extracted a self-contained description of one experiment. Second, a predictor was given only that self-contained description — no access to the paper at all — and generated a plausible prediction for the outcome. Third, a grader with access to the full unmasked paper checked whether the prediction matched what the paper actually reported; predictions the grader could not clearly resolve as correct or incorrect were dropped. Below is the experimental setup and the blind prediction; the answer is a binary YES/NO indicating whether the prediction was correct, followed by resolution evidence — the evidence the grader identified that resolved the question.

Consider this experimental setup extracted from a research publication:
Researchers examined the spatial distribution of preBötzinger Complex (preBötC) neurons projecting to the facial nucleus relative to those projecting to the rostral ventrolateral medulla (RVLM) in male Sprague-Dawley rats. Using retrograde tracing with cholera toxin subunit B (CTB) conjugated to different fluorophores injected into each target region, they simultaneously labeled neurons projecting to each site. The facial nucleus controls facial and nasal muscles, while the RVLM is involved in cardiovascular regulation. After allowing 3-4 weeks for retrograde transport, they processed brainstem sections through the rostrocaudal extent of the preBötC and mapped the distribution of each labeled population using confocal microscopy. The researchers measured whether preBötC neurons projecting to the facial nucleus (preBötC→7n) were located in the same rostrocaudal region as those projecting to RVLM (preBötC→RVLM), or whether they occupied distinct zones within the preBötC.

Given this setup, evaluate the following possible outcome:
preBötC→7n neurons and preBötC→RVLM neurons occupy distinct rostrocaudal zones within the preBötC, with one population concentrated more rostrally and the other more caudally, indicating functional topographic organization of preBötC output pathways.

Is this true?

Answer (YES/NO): NO